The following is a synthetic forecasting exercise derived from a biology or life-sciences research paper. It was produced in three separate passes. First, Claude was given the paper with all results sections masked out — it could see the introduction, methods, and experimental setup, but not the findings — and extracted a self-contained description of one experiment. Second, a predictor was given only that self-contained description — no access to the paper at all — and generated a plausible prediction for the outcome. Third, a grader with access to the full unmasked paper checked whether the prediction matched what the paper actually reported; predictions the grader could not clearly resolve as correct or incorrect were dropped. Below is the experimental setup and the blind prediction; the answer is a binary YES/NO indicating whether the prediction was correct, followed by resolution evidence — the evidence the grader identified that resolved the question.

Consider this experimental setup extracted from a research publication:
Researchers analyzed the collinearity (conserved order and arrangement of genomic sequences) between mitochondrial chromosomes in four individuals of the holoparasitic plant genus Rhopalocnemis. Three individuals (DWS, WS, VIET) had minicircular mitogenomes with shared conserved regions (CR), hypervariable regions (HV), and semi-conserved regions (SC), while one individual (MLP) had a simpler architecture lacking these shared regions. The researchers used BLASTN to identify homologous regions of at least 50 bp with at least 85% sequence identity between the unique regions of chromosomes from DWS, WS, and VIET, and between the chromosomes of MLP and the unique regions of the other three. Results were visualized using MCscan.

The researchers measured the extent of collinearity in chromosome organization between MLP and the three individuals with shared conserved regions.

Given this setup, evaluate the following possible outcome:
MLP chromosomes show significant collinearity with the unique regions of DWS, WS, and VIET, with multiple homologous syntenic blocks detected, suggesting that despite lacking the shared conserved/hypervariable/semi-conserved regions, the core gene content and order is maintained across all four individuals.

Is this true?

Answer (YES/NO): NO